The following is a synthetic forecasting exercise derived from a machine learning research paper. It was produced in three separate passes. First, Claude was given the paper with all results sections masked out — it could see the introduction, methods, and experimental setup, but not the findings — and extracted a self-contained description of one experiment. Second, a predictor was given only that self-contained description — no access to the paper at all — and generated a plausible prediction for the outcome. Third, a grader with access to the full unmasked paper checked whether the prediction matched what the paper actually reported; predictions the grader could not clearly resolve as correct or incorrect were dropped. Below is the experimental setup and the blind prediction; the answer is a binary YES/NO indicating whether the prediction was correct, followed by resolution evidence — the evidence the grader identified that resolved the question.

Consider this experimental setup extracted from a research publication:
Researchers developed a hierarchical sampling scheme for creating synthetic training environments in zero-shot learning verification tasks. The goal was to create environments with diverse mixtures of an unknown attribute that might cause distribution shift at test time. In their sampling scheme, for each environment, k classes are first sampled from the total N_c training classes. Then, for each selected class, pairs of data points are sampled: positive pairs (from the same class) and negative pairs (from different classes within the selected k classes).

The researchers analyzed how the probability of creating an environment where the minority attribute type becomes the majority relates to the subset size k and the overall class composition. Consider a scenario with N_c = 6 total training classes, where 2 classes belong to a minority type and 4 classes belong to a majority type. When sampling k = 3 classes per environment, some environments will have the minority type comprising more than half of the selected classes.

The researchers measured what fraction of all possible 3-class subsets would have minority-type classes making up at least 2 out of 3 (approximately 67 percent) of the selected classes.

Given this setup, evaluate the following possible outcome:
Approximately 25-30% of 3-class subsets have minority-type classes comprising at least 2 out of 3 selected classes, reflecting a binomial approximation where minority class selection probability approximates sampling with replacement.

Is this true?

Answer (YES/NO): NO